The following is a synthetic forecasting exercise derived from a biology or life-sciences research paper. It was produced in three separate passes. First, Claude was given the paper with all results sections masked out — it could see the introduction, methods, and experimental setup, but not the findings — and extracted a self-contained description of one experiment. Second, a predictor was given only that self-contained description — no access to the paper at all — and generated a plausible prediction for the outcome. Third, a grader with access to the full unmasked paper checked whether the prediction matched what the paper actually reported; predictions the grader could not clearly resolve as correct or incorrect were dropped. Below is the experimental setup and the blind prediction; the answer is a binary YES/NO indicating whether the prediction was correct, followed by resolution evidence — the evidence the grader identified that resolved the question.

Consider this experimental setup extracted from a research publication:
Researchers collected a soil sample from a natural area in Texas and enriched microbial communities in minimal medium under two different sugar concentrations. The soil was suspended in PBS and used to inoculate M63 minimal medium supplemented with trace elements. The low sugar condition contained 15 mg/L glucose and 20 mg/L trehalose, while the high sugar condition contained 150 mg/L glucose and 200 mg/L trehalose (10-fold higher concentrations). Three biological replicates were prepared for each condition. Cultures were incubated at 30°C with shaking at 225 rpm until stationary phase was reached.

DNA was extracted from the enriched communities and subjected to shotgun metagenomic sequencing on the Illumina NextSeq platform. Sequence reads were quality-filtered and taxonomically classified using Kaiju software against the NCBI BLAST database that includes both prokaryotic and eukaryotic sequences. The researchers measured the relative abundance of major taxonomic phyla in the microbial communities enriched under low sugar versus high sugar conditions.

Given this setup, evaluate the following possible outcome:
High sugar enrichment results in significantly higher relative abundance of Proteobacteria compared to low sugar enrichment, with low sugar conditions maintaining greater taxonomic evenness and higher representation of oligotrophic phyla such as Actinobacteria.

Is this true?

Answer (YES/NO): NO